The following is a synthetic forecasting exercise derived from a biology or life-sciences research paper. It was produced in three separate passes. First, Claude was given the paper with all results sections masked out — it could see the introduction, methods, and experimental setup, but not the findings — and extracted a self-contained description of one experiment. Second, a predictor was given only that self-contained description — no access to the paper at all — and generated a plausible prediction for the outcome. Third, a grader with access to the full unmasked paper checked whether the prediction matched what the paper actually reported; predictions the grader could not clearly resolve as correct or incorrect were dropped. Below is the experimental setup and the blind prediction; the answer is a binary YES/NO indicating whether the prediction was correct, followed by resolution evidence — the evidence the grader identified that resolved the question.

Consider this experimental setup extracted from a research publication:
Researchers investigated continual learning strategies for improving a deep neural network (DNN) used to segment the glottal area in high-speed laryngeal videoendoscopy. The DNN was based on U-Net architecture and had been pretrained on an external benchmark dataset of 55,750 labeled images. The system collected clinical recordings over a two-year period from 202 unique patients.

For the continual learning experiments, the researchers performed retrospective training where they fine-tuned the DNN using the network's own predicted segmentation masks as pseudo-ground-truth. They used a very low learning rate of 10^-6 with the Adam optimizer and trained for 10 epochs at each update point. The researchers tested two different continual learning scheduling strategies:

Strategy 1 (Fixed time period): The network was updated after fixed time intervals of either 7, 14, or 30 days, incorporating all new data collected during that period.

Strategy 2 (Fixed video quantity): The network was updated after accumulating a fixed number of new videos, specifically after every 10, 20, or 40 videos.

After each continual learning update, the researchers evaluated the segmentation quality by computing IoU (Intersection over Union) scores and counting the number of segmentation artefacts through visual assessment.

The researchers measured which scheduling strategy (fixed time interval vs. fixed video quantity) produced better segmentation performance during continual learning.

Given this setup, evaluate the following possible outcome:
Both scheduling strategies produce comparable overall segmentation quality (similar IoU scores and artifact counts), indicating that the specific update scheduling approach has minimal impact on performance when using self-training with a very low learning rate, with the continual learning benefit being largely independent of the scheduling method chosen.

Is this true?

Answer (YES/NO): NO